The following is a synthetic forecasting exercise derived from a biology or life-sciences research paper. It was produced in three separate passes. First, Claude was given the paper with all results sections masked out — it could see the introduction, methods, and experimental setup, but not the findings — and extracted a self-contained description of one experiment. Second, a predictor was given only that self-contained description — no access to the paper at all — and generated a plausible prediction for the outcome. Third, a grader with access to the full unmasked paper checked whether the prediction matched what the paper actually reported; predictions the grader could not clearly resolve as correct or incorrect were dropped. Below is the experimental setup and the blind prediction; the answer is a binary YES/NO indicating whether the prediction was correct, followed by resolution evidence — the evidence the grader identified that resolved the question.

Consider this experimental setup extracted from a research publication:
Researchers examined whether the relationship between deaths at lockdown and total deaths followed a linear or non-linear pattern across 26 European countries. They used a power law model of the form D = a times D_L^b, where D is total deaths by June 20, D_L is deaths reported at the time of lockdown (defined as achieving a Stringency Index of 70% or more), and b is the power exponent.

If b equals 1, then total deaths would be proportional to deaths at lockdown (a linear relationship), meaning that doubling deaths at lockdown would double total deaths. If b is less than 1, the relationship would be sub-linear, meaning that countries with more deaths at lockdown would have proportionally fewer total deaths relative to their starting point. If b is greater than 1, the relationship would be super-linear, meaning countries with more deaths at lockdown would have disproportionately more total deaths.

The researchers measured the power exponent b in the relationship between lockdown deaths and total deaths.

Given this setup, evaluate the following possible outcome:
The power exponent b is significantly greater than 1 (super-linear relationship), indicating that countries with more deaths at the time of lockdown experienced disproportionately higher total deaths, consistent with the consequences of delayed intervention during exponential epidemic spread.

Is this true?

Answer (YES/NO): NO